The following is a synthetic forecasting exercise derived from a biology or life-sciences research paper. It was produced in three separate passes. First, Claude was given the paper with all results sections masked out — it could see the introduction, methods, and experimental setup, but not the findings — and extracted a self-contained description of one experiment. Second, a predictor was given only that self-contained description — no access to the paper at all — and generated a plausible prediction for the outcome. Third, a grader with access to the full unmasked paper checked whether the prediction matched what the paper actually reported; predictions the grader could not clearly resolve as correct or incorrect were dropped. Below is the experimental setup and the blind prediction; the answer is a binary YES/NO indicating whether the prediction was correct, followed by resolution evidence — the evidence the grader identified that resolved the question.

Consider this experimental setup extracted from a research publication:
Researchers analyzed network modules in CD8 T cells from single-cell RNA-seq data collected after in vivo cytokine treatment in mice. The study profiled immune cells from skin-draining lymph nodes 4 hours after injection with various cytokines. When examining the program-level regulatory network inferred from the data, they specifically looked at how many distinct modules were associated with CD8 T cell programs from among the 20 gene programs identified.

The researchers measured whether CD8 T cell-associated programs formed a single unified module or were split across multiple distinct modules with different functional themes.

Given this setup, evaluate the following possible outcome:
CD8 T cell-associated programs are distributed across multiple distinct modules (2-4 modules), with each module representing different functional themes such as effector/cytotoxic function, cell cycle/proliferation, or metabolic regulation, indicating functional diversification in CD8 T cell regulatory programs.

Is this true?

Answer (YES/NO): YES